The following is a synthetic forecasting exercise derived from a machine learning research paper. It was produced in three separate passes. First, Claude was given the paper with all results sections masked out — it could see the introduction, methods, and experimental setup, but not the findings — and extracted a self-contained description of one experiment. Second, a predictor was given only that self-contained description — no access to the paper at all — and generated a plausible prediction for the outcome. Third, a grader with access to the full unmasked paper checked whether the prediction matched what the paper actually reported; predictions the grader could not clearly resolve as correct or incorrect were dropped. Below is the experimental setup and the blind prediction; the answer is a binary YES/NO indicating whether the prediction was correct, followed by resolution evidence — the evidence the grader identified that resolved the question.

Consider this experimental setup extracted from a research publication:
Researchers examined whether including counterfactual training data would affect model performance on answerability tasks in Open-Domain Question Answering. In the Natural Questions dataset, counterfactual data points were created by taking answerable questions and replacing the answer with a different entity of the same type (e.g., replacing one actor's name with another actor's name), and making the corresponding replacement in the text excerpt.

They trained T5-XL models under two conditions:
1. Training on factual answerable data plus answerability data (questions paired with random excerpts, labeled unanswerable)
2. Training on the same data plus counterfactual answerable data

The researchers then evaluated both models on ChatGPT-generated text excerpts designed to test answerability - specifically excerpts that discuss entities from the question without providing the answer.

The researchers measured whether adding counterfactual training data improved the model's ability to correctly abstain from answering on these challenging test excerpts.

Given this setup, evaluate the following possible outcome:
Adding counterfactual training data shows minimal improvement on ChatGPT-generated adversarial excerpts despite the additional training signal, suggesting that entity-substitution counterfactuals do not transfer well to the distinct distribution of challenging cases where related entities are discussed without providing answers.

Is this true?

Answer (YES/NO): NO